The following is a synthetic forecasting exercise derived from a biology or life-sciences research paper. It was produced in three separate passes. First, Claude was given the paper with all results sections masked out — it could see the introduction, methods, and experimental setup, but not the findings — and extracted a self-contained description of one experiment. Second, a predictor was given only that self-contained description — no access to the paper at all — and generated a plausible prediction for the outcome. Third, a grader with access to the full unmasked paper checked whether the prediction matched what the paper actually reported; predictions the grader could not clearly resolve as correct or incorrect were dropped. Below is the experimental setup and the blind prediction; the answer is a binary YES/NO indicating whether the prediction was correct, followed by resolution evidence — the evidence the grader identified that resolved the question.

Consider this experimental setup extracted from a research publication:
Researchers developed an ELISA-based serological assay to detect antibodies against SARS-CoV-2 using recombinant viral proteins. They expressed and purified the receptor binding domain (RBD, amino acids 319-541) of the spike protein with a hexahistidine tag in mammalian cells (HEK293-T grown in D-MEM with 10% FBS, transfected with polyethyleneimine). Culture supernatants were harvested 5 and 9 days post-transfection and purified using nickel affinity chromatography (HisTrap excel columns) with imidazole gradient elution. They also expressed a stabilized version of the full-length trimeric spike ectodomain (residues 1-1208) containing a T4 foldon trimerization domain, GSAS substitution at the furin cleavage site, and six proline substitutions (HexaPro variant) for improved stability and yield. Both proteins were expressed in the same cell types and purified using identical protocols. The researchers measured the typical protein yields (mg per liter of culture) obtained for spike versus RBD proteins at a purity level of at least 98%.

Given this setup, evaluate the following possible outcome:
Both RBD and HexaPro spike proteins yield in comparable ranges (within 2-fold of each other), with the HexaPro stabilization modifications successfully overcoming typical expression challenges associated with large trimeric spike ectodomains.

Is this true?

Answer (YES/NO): NO